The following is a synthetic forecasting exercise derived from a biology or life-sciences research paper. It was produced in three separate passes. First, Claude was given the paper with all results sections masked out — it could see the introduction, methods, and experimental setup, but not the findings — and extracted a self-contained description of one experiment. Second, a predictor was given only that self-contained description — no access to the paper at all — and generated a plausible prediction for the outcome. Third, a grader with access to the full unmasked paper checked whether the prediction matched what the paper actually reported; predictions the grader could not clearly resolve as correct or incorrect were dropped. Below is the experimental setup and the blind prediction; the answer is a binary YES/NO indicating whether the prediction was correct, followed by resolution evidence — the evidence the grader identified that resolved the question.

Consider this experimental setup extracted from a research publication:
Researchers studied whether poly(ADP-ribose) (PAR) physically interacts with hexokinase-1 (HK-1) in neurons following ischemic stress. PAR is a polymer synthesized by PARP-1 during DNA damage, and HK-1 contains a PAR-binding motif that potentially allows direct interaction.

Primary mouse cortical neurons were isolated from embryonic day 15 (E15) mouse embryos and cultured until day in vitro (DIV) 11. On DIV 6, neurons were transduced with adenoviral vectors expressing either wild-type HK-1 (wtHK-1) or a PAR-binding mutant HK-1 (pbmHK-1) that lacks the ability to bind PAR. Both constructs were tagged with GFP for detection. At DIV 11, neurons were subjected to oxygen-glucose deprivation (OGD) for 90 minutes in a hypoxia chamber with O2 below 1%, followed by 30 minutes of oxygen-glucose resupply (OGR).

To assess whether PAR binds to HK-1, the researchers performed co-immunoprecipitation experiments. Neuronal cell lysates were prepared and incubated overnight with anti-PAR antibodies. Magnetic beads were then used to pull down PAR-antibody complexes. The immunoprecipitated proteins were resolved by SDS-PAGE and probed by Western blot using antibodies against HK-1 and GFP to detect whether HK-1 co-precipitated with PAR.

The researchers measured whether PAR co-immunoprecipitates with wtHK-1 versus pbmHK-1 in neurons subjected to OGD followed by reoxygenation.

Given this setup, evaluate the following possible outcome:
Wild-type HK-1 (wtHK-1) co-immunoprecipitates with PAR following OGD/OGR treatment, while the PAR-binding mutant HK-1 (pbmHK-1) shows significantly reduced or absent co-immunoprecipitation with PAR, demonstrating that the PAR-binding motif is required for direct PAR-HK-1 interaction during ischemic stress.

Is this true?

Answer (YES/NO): YES